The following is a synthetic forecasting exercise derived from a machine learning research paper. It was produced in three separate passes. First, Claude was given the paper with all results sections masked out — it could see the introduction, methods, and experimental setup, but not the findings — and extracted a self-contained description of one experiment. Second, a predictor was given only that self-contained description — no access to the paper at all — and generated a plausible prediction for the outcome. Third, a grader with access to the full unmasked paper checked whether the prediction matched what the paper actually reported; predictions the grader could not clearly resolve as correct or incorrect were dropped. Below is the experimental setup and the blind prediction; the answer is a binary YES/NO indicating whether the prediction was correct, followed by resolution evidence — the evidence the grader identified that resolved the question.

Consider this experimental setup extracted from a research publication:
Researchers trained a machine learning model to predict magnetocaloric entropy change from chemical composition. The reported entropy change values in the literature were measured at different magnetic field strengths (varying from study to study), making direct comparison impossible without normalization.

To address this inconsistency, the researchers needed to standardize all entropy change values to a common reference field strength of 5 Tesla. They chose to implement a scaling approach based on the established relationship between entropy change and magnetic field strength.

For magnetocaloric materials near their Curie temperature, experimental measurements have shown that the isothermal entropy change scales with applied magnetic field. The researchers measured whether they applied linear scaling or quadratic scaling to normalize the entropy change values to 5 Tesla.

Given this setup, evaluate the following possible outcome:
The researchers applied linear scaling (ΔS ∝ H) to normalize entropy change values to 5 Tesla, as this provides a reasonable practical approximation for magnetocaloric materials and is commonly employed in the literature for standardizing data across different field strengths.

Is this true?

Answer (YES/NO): YES